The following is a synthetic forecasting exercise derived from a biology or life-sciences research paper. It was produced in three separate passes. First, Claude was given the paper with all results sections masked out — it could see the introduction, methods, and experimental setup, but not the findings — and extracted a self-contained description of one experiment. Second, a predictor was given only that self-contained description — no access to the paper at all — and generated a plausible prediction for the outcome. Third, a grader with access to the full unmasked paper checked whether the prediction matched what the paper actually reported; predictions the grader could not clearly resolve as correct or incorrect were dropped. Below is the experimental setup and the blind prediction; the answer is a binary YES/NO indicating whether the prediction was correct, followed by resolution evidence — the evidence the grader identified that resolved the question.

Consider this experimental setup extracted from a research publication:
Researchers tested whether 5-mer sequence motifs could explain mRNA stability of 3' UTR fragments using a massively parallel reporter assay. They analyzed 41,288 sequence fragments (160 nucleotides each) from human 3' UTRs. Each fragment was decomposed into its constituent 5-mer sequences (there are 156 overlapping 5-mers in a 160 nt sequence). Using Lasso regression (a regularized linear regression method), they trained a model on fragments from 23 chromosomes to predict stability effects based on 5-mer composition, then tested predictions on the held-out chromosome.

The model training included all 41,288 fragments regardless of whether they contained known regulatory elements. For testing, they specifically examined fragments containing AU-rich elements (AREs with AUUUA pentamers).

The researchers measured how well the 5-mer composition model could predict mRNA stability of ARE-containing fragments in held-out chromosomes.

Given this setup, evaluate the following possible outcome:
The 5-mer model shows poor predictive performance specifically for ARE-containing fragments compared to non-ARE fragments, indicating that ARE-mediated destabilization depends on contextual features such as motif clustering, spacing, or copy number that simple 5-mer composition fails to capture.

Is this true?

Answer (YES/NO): NO